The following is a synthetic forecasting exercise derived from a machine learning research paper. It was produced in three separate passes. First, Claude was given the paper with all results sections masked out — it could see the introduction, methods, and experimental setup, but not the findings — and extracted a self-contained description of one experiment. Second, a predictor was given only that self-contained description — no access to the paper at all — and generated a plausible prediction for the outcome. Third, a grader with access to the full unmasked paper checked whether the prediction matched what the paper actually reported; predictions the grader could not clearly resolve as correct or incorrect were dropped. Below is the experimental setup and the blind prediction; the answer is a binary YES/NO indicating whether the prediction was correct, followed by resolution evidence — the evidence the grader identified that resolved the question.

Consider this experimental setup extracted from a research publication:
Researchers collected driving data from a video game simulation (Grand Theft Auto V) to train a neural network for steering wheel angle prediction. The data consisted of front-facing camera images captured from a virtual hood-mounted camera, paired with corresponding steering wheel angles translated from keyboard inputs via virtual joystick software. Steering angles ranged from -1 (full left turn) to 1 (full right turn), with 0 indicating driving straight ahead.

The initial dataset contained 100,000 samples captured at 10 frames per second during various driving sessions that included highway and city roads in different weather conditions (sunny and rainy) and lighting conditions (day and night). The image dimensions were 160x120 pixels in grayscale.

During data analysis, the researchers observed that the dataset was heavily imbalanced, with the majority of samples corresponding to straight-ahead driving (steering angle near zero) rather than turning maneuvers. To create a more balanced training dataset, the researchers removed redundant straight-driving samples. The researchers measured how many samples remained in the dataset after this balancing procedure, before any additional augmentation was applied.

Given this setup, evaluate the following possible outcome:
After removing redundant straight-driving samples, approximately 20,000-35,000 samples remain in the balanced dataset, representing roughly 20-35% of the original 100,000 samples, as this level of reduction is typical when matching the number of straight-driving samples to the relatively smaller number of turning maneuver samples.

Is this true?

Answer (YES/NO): NO